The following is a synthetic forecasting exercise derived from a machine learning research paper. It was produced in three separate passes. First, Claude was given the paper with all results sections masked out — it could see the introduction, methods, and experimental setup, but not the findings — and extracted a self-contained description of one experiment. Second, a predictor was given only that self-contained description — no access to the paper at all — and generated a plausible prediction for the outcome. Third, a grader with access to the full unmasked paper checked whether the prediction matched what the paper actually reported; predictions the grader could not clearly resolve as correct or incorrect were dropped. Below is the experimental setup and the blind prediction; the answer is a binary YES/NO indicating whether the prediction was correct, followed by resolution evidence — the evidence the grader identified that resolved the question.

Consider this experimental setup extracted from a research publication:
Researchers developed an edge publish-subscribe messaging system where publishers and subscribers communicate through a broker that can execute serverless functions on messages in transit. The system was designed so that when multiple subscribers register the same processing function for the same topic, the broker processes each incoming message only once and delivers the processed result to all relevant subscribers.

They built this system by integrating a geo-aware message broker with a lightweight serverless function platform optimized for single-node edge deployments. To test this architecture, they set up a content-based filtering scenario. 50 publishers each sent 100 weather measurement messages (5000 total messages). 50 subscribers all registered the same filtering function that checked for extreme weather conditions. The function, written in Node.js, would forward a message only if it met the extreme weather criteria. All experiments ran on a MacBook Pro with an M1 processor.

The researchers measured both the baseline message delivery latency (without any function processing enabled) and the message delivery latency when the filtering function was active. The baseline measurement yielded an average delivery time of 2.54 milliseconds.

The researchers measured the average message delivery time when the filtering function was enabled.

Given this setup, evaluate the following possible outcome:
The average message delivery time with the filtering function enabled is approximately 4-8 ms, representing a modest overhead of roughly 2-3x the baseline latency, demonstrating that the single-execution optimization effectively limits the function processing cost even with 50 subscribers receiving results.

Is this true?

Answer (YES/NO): NO